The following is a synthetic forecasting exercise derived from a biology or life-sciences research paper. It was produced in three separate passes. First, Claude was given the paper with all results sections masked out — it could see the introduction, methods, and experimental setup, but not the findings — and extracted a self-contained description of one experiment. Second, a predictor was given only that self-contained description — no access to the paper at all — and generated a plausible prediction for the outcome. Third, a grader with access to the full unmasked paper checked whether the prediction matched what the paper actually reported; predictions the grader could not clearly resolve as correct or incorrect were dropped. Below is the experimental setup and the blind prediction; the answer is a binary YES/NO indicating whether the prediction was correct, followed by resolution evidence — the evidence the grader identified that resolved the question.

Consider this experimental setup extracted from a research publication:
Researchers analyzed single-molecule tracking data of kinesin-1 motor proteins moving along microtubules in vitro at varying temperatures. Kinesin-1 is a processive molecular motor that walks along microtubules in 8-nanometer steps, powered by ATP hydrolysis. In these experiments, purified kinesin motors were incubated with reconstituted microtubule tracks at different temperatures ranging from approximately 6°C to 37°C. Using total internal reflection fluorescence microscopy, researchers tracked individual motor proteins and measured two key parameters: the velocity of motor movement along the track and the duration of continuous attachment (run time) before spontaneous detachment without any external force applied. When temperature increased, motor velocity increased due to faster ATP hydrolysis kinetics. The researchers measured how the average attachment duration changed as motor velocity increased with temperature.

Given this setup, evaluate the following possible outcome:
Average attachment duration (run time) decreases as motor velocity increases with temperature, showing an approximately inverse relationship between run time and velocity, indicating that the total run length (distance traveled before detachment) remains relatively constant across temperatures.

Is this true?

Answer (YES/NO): NO